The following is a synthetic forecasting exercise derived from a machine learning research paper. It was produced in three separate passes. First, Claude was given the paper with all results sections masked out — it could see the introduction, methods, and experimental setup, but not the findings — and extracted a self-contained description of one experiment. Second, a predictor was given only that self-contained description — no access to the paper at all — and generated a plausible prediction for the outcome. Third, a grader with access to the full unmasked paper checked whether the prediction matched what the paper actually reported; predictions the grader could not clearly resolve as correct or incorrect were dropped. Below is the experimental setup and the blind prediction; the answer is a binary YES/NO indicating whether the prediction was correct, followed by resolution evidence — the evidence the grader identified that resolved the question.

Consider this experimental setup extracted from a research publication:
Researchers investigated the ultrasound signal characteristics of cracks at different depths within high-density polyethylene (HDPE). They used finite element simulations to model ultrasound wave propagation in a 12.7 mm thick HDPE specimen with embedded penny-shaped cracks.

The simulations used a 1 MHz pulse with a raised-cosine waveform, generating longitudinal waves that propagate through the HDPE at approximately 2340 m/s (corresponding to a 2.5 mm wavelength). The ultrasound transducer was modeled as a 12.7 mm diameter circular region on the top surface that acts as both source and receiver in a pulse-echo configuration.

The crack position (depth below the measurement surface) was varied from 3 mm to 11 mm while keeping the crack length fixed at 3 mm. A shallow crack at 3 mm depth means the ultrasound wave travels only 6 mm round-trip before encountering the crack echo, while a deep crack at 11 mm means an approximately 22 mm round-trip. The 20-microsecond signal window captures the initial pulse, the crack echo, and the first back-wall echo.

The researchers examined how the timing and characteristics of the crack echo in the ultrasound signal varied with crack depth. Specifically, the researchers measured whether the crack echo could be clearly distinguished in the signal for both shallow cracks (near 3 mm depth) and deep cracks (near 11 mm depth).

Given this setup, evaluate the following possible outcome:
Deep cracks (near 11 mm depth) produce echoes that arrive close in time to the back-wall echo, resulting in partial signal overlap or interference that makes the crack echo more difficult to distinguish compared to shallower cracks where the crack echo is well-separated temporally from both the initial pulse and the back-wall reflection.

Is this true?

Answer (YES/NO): NO